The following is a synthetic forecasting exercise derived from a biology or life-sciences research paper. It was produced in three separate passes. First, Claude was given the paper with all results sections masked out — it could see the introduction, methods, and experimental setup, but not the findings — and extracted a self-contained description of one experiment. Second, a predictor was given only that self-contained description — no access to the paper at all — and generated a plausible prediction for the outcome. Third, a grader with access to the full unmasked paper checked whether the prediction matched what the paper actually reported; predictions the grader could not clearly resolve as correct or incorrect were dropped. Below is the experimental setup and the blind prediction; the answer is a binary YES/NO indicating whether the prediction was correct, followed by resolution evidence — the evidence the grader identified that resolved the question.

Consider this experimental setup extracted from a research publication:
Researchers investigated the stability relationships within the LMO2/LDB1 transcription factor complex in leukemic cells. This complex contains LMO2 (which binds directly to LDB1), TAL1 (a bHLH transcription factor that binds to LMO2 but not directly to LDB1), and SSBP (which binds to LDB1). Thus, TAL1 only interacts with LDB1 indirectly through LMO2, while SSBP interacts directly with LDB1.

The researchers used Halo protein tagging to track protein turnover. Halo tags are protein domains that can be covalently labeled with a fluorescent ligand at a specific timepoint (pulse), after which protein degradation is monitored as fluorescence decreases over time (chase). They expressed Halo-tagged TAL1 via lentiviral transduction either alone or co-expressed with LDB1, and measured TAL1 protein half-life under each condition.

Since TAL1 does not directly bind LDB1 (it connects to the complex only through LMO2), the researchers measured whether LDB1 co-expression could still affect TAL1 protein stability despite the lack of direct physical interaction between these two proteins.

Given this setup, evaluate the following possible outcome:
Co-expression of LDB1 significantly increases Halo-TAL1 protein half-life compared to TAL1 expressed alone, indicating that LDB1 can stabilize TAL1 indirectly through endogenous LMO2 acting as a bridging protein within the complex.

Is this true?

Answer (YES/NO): NO